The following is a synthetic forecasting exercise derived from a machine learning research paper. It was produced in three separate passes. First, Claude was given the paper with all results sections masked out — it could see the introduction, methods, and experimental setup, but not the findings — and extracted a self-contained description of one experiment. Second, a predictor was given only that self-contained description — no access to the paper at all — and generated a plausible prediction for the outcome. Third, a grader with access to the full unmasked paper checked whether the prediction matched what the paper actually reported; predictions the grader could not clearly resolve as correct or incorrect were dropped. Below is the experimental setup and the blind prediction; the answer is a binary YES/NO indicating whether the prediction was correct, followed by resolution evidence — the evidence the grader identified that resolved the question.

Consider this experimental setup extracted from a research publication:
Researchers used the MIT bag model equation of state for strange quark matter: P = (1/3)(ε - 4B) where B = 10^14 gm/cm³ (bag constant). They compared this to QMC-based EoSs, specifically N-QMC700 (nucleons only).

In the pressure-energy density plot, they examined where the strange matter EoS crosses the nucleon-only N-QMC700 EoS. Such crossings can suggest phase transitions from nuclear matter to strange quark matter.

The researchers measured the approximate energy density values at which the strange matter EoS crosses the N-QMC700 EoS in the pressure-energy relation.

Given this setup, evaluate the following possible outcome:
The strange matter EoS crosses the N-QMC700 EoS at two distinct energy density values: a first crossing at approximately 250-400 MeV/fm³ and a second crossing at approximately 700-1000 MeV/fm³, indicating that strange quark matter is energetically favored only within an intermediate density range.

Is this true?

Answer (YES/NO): NO